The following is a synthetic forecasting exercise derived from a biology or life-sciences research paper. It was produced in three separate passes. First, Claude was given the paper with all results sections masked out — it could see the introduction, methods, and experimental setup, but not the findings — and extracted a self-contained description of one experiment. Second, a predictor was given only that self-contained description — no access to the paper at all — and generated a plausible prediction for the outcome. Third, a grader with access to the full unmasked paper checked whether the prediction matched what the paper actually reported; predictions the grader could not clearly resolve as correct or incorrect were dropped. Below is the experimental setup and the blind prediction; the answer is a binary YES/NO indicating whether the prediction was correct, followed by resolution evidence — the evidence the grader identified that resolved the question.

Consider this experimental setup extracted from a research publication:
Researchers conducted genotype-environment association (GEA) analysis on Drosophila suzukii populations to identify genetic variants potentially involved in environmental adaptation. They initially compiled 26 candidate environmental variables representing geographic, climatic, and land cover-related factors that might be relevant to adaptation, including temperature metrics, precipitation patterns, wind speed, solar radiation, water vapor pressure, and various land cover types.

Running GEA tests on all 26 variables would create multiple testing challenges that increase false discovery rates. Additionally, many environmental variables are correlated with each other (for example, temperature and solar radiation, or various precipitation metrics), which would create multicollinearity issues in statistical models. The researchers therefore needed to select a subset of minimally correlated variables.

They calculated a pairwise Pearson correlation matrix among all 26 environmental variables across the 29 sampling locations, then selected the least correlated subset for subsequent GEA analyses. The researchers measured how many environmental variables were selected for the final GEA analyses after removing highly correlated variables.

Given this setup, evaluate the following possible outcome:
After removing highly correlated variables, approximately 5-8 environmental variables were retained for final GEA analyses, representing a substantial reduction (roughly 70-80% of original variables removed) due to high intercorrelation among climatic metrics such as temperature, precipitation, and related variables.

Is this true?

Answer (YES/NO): NO